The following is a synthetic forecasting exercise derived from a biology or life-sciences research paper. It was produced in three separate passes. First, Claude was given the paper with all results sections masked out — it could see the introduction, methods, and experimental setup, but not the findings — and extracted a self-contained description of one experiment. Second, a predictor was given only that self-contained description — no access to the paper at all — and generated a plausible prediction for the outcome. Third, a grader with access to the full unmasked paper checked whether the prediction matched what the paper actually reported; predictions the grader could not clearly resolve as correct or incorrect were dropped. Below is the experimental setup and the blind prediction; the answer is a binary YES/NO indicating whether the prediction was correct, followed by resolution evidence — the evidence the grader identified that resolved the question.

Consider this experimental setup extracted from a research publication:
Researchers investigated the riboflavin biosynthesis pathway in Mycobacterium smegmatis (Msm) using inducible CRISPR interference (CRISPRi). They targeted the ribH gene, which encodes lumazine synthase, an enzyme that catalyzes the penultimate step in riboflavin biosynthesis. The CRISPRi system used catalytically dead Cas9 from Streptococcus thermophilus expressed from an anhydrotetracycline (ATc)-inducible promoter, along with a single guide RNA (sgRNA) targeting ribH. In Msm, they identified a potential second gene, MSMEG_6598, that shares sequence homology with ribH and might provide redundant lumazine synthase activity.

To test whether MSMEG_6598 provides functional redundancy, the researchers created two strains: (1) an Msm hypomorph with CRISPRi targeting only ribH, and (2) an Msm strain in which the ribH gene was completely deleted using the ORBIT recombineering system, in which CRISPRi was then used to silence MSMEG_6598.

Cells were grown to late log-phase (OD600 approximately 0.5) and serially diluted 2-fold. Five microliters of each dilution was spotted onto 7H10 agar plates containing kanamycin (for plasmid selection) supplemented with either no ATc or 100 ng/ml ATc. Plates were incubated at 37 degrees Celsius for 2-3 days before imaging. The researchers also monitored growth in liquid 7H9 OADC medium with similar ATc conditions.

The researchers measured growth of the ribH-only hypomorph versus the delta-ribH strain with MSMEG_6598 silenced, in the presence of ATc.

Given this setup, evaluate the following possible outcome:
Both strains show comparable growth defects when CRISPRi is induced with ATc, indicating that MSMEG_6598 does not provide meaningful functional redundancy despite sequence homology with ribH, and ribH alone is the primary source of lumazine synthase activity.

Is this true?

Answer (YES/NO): NO